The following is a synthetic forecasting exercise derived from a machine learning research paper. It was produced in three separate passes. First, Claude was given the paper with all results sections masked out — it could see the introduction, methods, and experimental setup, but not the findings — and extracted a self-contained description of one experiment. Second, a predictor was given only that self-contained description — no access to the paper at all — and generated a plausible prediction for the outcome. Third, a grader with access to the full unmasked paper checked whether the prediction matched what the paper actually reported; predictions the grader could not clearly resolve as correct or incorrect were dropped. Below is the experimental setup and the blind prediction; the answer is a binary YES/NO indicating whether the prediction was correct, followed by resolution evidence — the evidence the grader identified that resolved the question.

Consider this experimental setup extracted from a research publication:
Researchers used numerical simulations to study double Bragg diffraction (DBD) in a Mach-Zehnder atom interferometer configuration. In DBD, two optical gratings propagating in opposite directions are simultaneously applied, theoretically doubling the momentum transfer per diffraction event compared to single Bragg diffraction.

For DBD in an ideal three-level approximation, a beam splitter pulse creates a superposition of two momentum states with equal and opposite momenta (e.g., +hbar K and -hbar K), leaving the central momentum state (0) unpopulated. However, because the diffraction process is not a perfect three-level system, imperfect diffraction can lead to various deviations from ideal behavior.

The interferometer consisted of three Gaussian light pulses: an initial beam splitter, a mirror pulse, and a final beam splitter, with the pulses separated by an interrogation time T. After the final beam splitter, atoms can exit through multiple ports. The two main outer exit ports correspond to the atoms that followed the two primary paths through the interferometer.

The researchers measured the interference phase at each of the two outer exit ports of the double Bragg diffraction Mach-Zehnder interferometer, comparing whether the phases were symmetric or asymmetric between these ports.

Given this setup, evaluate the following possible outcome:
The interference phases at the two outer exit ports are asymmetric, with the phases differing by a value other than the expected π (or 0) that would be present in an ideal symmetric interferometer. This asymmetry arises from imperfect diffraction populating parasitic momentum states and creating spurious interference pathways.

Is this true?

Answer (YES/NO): NO